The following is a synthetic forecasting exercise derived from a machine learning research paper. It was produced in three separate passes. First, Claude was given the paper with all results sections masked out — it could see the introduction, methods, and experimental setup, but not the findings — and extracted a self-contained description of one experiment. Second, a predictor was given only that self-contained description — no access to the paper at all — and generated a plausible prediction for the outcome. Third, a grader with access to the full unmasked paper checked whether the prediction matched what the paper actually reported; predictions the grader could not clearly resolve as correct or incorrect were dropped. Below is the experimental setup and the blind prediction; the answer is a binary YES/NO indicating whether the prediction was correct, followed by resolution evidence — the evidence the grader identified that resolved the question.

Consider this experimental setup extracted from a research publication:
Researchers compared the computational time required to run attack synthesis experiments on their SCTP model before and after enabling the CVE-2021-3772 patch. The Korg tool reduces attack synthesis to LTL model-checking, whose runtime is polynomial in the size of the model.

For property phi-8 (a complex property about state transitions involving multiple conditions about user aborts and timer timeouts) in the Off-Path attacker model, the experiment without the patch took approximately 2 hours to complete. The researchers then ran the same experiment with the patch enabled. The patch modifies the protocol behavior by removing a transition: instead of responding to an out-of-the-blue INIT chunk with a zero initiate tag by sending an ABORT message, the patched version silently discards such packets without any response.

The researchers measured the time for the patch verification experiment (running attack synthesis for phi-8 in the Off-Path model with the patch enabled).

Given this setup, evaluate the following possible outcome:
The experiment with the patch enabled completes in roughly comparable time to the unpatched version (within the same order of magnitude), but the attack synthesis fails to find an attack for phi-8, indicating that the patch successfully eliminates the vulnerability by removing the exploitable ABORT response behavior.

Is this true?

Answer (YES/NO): NO